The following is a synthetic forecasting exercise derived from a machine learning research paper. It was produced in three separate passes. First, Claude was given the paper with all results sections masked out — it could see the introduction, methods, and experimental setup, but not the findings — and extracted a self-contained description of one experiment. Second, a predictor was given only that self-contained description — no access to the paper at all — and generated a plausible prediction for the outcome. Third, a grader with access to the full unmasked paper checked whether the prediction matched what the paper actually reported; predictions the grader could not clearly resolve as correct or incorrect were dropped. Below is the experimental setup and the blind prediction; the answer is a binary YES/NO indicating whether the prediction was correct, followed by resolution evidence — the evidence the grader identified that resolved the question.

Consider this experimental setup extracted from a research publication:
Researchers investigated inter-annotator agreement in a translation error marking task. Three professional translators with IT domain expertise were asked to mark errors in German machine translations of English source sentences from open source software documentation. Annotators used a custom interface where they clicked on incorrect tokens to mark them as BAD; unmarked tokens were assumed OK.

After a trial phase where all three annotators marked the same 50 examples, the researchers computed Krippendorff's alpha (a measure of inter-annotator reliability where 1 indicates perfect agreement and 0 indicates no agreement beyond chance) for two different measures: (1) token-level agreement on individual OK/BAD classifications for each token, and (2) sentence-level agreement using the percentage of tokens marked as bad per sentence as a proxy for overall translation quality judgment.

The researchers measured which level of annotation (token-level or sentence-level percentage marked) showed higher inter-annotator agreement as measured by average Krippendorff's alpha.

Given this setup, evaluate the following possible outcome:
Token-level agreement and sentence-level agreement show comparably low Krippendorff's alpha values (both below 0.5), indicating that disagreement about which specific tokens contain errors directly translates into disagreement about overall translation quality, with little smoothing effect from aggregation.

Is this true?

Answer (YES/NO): NO